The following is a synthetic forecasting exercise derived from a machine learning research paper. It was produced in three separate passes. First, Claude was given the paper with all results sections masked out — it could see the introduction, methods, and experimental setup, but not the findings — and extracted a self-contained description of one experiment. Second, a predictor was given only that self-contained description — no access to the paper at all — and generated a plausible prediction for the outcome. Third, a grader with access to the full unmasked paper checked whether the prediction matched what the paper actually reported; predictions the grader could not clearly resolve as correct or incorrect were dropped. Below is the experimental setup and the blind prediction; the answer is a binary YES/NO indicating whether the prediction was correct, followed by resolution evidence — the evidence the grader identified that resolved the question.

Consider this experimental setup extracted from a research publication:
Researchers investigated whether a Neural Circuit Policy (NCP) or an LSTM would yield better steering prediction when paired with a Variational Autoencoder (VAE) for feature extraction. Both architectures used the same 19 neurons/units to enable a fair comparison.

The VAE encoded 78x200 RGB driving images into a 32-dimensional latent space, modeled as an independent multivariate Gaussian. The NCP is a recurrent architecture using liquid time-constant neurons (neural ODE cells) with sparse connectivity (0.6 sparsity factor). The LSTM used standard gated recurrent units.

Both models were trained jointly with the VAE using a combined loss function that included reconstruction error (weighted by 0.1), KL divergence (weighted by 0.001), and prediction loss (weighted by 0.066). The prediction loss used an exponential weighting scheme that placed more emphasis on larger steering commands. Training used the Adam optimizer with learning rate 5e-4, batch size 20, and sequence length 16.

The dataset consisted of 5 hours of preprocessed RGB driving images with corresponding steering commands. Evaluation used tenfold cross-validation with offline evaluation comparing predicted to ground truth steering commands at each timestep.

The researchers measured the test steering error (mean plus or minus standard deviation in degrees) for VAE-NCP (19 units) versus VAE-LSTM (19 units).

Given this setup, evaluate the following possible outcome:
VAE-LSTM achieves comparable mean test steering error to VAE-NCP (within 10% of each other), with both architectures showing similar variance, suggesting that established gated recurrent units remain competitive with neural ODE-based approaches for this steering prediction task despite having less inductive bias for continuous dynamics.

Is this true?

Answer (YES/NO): NO